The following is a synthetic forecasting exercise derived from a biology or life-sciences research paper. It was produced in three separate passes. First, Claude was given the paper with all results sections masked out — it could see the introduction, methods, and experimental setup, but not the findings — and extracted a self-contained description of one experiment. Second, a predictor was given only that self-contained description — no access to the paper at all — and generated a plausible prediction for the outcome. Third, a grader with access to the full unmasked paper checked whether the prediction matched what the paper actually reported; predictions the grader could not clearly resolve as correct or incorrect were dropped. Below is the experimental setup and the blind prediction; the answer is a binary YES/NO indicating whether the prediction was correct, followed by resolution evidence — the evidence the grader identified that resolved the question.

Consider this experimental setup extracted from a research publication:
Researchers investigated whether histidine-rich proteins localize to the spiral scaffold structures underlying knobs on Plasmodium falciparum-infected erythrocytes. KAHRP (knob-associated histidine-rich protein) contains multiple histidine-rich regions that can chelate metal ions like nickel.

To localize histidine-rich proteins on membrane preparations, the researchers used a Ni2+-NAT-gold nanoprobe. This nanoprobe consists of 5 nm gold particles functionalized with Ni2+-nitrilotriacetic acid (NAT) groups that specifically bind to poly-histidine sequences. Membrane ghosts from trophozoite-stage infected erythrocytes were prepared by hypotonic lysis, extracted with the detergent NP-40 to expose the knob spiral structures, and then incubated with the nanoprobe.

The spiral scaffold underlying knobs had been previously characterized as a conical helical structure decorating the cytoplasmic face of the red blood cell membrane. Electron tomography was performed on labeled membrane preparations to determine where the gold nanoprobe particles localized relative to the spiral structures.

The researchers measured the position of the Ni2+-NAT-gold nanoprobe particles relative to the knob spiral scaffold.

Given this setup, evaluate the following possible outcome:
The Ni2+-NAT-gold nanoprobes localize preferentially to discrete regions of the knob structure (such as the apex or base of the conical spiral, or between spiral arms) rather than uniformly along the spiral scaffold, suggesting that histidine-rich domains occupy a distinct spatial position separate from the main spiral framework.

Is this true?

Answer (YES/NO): NO